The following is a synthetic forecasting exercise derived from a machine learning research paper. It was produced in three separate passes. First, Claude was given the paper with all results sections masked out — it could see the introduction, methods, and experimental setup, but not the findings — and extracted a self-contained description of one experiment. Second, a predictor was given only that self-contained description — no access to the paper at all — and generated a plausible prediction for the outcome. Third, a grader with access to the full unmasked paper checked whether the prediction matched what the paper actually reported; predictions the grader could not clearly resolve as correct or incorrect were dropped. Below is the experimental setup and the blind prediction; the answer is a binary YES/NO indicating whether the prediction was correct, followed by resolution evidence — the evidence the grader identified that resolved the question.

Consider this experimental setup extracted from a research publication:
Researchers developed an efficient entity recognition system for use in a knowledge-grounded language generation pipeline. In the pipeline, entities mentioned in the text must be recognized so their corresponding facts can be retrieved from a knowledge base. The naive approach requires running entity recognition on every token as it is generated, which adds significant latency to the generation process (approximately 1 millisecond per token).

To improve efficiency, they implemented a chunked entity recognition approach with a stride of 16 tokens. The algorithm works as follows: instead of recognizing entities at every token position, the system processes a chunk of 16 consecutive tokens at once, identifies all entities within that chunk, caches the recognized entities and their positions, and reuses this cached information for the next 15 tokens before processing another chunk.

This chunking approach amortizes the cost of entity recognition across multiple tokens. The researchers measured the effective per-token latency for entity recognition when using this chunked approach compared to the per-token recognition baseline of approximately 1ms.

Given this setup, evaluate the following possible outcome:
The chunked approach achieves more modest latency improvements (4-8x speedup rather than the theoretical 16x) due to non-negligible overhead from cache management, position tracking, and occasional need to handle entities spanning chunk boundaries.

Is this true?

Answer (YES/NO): NO